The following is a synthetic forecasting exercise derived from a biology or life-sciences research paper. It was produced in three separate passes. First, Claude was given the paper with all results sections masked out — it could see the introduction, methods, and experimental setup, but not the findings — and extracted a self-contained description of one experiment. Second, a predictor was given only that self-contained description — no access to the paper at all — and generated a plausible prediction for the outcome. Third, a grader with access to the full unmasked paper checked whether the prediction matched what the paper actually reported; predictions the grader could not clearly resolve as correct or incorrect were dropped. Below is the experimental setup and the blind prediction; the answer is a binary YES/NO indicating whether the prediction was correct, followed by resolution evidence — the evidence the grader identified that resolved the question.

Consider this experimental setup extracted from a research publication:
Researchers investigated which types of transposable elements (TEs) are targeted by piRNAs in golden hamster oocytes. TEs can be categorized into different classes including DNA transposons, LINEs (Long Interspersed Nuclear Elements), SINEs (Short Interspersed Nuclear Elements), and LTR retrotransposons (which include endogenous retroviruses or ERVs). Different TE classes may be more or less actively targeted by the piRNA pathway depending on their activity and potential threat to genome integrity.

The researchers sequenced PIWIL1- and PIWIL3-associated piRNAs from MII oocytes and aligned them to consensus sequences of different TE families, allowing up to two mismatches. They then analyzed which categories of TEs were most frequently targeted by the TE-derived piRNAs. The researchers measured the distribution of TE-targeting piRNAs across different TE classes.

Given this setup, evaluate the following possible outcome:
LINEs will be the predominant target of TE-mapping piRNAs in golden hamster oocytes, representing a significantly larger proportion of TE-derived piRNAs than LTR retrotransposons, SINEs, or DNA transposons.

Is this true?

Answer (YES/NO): NO